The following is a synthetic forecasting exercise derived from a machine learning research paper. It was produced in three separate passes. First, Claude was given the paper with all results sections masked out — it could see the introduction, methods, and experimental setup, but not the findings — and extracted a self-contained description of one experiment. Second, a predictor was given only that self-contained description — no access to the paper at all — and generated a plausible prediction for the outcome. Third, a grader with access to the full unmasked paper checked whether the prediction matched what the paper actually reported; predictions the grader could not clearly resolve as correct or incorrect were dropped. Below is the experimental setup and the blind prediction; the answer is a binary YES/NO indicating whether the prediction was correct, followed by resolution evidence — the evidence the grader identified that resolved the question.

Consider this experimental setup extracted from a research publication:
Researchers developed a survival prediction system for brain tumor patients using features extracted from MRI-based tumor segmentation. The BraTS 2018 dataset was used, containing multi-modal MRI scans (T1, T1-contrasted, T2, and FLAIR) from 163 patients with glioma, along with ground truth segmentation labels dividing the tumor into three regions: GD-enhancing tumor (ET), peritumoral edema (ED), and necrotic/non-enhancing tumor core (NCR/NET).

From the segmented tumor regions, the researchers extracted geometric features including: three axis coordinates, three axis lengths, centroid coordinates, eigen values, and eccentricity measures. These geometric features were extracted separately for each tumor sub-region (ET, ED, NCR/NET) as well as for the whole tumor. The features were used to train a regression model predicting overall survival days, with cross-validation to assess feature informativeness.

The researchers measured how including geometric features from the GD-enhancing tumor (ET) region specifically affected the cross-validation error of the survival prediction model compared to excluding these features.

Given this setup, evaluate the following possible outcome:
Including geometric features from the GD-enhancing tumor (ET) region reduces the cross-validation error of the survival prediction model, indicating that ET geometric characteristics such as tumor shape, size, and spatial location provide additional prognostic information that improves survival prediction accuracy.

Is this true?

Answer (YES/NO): NO